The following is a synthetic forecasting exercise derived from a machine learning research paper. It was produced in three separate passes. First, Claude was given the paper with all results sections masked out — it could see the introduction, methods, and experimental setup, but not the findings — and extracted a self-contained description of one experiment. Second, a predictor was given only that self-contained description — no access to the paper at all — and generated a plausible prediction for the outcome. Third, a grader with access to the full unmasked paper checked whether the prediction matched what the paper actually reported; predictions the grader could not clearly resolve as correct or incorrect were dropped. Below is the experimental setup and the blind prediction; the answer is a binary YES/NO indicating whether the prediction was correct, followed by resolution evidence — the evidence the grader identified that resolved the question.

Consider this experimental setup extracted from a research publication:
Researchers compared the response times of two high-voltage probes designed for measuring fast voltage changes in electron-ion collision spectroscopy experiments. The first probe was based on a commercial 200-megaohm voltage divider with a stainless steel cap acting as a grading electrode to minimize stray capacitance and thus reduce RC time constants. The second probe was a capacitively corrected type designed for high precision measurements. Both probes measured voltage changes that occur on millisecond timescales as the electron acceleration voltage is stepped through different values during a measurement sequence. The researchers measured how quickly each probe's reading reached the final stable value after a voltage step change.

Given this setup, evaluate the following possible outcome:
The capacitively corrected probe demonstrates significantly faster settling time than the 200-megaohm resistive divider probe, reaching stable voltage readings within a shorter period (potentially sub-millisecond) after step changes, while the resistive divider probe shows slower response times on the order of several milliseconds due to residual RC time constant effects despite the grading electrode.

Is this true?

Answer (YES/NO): NO